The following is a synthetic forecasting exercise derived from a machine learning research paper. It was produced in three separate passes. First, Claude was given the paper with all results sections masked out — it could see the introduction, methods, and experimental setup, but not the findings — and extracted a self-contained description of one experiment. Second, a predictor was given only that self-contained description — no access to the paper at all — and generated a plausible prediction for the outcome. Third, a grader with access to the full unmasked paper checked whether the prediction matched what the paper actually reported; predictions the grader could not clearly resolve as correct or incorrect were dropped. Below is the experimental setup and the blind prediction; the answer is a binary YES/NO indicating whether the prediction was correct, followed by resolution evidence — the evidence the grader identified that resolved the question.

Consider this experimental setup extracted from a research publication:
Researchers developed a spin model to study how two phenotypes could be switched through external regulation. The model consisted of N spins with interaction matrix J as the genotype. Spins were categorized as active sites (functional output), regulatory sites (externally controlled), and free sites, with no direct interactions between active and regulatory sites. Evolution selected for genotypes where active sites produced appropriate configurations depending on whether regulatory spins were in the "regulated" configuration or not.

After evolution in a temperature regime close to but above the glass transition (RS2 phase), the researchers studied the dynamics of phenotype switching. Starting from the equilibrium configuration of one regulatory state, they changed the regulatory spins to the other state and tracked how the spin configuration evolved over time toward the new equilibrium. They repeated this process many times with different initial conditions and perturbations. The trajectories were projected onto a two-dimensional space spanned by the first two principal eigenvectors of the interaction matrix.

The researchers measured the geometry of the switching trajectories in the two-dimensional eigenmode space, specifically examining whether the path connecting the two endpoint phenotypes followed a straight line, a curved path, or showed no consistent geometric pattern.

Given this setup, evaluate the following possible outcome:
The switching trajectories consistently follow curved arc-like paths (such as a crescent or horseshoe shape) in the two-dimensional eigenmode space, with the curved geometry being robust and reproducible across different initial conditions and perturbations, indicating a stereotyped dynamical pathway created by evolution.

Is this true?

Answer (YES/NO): YES